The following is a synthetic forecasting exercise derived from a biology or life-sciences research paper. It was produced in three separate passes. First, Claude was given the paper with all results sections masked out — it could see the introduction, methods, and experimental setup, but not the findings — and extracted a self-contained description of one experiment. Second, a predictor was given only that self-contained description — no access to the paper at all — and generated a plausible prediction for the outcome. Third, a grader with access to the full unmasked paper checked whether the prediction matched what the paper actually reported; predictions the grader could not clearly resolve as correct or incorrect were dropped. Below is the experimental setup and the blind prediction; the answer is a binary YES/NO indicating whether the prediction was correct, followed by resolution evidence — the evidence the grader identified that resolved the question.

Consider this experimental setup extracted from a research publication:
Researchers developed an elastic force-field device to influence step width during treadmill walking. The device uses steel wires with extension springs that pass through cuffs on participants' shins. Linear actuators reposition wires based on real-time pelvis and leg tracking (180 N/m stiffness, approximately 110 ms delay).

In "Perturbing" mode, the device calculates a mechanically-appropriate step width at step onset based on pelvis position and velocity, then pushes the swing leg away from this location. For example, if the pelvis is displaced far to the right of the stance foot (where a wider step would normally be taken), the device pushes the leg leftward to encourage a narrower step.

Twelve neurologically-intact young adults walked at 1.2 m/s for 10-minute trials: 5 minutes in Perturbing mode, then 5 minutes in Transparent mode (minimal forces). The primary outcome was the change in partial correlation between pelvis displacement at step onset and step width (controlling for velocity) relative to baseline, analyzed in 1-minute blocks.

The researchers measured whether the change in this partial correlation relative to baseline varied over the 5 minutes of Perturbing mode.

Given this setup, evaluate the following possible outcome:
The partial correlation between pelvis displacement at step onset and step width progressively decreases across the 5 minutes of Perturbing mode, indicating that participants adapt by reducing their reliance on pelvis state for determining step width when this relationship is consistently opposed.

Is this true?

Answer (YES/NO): NO